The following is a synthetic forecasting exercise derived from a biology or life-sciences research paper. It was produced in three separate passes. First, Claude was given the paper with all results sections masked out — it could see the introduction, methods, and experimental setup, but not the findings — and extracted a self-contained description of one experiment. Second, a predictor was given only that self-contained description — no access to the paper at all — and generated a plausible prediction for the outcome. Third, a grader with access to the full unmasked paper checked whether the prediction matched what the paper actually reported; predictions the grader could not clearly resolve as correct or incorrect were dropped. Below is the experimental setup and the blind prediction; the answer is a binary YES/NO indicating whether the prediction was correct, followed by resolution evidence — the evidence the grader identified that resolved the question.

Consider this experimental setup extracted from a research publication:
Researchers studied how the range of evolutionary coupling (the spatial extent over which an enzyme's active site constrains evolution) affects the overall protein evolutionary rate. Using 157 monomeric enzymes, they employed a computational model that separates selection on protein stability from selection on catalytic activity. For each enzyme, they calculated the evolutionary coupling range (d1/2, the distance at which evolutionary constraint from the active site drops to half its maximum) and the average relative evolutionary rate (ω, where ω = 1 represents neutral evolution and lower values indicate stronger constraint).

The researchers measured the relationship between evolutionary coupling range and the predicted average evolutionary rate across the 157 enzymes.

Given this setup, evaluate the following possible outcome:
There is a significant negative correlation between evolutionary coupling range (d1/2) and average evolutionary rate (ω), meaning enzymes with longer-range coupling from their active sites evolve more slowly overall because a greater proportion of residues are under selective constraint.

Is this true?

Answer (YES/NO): YES